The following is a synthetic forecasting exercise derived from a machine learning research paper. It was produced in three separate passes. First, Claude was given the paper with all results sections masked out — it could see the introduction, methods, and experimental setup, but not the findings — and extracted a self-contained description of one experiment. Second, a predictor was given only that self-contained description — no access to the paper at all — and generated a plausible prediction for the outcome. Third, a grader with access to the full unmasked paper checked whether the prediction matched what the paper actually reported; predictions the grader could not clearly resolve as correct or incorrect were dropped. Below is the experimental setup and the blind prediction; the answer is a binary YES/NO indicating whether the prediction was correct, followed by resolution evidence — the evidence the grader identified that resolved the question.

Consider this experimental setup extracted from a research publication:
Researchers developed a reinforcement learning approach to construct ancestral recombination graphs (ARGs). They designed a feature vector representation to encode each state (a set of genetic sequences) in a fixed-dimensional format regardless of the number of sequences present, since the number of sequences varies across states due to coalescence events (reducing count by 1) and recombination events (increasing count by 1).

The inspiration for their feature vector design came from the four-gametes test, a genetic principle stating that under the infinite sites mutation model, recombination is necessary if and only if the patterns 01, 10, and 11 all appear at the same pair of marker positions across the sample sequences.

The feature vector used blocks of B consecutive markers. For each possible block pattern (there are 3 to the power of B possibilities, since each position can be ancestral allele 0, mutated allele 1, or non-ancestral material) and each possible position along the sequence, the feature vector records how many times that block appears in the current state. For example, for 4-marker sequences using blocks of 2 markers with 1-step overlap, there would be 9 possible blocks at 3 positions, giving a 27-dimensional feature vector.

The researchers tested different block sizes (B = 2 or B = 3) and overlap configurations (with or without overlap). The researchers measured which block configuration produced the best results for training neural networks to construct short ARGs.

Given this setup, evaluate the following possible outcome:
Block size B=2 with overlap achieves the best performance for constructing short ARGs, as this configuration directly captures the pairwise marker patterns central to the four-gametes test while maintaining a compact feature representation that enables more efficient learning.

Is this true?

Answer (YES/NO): NO